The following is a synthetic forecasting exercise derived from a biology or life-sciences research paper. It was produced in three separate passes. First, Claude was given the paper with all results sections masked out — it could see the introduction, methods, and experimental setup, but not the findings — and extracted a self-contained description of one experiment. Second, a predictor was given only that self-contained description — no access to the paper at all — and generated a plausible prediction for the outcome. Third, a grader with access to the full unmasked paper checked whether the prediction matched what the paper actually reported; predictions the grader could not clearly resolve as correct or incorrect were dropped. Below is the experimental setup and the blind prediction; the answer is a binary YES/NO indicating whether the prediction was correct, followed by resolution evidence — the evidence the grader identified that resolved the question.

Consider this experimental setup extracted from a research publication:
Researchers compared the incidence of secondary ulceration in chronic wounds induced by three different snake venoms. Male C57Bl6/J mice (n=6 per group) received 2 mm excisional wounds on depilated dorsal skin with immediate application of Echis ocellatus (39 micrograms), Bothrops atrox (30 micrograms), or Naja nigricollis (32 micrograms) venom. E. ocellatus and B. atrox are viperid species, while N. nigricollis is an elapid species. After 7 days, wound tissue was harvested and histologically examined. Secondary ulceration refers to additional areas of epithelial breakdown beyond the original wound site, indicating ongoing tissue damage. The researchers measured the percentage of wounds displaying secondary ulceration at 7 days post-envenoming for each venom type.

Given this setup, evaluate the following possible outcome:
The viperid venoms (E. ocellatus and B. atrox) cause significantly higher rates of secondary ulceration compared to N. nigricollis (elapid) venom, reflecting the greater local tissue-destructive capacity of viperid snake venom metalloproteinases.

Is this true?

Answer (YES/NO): NO